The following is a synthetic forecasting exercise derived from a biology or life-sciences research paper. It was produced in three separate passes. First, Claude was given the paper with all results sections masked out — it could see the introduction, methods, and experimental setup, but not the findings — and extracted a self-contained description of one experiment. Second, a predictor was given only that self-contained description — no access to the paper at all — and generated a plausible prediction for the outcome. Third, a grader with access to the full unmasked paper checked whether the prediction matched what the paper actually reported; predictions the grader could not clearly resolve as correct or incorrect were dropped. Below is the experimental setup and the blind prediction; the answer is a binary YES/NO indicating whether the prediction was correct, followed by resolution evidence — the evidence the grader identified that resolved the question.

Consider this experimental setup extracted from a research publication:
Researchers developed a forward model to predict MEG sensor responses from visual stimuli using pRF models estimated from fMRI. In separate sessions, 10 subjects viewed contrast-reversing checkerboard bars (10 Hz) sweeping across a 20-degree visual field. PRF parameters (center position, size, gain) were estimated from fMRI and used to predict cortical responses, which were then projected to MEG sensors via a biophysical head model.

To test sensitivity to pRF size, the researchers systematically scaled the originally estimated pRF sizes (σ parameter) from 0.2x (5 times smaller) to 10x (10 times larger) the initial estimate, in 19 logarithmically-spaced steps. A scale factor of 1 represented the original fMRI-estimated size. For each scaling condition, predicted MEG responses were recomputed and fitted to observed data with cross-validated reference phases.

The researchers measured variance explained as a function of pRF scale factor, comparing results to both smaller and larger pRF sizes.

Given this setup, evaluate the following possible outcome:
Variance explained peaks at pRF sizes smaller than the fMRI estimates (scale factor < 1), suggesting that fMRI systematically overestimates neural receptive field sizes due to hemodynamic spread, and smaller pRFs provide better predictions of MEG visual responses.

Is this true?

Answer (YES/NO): NO